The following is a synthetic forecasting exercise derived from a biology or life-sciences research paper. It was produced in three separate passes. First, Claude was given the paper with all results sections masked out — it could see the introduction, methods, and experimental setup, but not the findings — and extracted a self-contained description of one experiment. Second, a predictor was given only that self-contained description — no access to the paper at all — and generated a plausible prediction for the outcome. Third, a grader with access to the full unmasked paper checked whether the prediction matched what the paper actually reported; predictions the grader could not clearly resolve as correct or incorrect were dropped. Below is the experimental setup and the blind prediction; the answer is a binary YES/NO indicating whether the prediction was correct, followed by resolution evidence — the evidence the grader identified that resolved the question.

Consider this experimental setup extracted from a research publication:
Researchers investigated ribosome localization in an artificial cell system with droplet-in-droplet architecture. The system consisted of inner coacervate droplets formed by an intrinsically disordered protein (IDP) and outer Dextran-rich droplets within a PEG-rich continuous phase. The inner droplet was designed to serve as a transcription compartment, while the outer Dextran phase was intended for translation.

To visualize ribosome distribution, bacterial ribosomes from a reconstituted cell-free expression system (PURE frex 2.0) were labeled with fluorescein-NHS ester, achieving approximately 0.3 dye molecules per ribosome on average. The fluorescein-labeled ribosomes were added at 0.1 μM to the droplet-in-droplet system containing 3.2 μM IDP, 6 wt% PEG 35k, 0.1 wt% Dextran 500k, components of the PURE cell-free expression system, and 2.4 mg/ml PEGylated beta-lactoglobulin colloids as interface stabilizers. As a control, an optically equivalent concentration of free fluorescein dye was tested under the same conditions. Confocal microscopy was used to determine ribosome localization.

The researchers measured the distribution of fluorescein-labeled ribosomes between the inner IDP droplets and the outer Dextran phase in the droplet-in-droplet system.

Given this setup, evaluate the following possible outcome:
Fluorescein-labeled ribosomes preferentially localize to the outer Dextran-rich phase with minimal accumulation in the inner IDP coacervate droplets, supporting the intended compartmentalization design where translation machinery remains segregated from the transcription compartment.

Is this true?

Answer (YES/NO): YES